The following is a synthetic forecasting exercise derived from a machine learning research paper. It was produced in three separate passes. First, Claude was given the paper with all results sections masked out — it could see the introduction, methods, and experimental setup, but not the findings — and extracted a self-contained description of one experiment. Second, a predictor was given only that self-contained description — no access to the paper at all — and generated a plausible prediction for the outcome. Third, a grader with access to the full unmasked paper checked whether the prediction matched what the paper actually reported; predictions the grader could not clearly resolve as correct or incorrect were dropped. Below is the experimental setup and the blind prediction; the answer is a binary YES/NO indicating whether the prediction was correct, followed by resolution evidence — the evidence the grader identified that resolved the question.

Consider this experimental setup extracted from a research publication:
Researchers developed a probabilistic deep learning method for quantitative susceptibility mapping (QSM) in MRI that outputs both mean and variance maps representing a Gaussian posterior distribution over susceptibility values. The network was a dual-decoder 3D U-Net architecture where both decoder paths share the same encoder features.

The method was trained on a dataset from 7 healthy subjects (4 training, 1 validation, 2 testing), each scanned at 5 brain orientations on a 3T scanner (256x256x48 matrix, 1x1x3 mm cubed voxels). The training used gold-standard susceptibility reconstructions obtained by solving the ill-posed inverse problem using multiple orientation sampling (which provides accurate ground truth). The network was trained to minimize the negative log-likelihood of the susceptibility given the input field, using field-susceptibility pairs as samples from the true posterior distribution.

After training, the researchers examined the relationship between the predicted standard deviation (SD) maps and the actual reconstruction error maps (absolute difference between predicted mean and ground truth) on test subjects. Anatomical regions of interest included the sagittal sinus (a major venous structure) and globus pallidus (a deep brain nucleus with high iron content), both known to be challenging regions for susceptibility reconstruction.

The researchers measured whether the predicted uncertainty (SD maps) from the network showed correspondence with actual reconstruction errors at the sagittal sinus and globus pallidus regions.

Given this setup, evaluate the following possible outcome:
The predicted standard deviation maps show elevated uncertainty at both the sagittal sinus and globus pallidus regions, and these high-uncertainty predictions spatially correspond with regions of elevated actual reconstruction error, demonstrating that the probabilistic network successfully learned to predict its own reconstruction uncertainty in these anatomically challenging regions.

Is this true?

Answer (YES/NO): YES